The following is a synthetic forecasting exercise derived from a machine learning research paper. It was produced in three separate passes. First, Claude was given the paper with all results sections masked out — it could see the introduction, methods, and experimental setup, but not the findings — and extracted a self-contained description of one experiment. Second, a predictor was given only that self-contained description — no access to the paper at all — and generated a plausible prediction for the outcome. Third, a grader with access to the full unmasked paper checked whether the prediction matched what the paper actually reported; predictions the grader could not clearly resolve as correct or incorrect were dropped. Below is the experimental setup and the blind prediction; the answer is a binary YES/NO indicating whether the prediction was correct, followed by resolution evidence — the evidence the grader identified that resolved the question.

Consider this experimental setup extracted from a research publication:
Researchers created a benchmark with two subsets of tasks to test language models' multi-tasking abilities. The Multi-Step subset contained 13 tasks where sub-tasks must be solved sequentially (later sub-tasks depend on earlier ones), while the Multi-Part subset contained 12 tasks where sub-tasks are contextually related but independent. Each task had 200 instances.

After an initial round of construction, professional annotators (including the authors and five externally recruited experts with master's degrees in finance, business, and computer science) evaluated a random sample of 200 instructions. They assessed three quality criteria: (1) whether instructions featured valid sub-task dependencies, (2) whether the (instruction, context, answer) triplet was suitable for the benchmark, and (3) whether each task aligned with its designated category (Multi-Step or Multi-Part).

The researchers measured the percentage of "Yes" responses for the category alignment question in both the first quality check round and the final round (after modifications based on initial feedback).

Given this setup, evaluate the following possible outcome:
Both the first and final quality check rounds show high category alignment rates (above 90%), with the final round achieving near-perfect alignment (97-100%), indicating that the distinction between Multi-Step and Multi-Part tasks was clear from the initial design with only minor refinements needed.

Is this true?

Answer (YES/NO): NO